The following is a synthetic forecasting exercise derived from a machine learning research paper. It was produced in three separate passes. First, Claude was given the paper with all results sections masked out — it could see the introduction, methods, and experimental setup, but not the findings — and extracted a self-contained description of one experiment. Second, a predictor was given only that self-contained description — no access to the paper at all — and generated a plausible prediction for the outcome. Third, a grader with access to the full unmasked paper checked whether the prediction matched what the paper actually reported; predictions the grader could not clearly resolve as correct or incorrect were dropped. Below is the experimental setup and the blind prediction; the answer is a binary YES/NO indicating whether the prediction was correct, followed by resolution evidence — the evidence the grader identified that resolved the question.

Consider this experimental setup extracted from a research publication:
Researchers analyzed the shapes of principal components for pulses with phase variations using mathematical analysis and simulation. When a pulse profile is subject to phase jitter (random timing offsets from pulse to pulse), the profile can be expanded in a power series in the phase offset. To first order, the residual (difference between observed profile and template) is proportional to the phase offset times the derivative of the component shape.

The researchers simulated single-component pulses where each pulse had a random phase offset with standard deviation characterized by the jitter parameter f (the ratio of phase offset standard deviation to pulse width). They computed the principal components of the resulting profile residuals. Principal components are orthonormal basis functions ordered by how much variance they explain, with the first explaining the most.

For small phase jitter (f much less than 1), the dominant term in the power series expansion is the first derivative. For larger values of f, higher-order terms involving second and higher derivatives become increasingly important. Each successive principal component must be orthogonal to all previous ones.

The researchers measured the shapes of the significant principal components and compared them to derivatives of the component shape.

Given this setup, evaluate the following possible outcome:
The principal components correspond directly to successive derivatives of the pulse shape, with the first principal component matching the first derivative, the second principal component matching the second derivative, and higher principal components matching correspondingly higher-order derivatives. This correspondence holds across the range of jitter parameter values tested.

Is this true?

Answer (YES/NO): NO